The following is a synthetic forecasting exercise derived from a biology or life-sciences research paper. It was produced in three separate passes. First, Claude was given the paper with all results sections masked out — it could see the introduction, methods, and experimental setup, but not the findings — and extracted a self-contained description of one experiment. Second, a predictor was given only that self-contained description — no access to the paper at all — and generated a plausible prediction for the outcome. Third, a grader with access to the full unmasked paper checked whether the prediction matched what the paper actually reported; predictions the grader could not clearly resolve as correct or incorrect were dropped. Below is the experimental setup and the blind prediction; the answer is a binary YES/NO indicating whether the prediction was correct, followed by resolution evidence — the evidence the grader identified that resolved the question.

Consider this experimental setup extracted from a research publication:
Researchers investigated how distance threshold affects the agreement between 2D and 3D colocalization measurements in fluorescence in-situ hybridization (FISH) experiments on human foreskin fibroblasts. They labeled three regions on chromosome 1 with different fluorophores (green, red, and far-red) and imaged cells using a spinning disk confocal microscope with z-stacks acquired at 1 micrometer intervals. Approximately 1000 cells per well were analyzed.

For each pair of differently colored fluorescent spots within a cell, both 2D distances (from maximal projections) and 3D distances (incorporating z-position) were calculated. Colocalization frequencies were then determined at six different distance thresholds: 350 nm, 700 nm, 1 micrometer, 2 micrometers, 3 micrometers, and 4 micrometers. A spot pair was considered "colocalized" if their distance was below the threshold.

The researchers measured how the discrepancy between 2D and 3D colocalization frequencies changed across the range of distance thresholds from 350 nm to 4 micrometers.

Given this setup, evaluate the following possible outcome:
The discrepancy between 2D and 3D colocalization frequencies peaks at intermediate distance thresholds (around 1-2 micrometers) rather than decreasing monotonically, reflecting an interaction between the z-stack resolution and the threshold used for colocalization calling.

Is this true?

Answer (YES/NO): NO